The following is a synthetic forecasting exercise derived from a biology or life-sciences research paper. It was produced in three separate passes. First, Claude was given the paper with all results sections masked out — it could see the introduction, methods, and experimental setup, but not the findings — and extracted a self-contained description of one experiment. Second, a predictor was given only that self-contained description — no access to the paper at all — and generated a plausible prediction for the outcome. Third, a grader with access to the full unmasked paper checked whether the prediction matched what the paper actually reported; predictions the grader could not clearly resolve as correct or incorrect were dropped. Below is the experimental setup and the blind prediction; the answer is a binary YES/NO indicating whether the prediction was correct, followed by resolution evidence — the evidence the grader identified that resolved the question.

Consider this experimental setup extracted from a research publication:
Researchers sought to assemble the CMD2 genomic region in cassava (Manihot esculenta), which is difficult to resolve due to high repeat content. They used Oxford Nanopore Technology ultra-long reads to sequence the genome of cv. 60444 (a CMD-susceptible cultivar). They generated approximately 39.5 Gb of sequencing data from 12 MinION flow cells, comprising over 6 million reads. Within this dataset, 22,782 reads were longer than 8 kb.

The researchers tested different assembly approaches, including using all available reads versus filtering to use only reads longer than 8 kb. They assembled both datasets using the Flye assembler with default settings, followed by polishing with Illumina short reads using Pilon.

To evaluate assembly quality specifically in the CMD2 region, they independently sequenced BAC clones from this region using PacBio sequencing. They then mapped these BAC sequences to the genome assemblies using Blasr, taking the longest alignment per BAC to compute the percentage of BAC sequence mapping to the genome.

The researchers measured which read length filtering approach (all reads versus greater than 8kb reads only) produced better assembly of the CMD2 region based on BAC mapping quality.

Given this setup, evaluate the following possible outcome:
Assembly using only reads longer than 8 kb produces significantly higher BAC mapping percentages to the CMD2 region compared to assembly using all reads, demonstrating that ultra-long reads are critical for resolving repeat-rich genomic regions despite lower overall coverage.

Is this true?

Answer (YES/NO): YES